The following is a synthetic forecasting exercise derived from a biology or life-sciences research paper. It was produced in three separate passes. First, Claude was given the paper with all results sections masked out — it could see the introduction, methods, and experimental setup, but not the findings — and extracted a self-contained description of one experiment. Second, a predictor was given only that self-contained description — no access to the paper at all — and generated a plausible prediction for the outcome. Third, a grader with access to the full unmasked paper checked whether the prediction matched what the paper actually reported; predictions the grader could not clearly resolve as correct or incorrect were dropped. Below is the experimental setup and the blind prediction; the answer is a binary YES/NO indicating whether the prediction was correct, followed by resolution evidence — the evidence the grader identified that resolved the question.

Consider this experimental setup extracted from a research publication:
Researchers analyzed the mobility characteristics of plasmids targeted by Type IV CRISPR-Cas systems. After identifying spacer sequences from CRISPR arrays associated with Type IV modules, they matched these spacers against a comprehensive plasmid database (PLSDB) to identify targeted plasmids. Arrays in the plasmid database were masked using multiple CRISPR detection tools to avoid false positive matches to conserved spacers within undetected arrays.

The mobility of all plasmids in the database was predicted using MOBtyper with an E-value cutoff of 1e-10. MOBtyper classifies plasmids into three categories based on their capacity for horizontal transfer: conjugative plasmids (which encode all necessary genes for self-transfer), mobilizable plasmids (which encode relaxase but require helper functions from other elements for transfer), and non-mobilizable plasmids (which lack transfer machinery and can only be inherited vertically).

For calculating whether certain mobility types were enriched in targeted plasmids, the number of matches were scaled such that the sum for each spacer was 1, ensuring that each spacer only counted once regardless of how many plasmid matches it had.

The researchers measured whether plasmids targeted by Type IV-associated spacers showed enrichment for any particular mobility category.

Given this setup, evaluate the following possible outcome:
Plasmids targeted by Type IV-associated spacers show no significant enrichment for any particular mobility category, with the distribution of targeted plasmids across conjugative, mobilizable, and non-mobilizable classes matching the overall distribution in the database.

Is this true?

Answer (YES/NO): NO